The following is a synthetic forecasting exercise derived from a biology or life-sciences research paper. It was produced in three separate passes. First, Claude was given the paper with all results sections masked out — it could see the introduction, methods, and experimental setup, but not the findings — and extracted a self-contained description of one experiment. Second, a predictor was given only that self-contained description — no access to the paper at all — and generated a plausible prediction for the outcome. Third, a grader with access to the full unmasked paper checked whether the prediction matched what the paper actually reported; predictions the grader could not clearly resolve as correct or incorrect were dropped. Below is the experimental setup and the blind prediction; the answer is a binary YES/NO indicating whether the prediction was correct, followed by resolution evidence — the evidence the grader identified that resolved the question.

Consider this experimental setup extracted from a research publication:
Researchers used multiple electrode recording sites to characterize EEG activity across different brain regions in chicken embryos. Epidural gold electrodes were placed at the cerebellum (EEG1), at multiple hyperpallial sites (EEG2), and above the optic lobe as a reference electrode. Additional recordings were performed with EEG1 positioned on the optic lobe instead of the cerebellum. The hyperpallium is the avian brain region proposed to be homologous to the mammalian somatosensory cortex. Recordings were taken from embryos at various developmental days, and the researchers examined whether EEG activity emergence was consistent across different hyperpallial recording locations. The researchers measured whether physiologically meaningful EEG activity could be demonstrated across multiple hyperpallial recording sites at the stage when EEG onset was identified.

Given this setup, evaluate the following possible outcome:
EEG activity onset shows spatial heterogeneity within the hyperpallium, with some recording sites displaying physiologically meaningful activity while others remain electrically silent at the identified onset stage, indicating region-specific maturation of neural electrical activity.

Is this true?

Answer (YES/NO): NO